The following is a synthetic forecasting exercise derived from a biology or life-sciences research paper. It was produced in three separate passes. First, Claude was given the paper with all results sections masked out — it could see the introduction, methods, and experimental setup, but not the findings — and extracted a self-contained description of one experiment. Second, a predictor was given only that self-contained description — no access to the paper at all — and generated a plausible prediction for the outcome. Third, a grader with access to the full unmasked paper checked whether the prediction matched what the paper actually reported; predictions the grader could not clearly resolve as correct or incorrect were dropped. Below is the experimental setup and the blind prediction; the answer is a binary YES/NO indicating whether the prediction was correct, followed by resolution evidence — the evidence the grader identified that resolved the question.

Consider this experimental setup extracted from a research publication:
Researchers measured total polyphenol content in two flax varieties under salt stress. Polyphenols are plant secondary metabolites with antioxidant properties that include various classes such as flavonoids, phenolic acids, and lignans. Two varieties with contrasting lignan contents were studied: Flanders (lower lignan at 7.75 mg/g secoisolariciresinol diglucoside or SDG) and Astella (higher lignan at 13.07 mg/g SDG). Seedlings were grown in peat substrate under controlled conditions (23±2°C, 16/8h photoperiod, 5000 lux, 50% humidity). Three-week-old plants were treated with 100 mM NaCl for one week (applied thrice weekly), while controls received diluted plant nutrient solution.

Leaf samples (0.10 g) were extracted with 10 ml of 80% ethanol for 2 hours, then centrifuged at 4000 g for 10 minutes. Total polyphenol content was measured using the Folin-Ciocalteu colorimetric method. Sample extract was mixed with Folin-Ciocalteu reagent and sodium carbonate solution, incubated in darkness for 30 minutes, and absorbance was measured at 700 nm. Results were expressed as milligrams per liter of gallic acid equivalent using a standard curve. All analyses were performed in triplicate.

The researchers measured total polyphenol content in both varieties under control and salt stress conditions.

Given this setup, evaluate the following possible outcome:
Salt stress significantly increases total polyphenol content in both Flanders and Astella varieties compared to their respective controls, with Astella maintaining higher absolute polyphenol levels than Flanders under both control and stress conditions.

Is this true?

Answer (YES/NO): NO